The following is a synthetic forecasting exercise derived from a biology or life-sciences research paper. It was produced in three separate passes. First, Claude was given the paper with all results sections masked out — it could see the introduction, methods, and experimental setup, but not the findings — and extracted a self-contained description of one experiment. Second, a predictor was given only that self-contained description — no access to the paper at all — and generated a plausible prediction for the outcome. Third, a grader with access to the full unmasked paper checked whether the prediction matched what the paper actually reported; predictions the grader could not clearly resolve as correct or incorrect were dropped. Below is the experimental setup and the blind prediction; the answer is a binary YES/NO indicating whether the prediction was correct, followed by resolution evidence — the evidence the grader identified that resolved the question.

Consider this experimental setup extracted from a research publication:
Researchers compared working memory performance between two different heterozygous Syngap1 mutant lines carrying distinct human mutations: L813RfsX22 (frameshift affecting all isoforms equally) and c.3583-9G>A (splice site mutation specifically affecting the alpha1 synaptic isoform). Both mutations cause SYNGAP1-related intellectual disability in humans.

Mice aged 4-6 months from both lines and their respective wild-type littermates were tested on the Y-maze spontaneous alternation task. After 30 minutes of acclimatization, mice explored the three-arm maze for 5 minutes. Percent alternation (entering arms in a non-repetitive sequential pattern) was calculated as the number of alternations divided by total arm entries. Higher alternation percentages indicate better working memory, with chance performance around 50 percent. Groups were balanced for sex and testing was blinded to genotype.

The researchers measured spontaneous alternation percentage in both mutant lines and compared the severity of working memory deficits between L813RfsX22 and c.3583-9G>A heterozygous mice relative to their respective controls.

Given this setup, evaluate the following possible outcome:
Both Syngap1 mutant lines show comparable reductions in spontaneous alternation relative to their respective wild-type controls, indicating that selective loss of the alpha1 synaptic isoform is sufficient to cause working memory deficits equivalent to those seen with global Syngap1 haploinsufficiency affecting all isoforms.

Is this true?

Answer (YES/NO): NO